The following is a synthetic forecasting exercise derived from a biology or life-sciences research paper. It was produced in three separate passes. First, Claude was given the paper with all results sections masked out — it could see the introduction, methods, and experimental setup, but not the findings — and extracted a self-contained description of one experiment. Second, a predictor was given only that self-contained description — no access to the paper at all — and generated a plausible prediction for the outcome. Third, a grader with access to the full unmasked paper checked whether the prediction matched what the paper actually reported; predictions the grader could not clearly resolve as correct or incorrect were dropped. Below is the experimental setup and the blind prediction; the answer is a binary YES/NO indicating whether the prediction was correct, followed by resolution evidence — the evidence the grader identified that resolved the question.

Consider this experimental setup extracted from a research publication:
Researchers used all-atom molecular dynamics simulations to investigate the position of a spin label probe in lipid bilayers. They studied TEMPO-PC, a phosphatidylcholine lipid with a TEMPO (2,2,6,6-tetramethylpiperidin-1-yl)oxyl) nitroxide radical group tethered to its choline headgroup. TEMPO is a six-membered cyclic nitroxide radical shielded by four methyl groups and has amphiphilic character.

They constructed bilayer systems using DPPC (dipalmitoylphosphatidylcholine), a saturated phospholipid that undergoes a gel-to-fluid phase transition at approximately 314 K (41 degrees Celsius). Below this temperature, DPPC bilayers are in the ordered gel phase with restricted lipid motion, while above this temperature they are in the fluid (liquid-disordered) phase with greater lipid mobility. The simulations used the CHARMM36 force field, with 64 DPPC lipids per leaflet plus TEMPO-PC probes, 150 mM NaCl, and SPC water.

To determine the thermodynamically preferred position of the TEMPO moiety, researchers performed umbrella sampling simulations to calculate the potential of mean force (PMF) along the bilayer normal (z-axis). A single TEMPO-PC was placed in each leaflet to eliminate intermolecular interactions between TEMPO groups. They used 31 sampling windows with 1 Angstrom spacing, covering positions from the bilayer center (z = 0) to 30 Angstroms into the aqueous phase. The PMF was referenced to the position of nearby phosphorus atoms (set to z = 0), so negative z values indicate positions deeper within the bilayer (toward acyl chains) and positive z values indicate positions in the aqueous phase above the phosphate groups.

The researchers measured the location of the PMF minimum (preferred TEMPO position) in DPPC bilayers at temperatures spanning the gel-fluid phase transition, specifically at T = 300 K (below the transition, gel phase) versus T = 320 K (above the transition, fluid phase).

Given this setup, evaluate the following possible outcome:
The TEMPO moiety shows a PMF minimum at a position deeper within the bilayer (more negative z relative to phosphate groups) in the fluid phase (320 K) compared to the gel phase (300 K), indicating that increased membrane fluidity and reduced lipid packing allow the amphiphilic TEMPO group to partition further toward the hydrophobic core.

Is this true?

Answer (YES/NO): YES